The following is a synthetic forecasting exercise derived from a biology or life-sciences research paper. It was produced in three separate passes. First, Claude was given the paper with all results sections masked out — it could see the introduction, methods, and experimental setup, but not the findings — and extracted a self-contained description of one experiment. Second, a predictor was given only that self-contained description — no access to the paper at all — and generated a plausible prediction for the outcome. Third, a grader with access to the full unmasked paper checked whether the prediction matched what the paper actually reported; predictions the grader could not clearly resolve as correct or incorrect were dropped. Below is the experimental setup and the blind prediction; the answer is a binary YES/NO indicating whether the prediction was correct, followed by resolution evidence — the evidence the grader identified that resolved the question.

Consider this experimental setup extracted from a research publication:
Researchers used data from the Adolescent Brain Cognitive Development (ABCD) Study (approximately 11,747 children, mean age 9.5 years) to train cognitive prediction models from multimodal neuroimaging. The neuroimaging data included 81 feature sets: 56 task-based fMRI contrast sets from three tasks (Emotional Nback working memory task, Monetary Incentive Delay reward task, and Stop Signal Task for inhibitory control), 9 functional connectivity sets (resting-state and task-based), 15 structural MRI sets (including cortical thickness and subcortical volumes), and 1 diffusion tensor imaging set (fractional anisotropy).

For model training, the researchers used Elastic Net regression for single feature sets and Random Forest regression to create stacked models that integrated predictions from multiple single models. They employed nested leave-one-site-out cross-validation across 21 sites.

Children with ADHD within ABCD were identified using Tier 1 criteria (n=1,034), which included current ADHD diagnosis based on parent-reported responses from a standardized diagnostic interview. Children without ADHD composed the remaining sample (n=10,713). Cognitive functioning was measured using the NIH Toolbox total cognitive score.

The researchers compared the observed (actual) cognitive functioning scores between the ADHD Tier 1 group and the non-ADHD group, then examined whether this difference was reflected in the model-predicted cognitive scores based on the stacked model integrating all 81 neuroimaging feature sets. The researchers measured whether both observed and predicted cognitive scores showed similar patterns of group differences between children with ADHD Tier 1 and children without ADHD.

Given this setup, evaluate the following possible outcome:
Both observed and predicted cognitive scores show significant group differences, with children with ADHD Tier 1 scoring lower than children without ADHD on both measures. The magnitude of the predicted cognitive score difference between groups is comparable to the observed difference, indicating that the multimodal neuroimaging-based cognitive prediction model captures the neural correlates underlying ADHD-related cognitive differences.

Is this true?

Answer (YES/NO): YES